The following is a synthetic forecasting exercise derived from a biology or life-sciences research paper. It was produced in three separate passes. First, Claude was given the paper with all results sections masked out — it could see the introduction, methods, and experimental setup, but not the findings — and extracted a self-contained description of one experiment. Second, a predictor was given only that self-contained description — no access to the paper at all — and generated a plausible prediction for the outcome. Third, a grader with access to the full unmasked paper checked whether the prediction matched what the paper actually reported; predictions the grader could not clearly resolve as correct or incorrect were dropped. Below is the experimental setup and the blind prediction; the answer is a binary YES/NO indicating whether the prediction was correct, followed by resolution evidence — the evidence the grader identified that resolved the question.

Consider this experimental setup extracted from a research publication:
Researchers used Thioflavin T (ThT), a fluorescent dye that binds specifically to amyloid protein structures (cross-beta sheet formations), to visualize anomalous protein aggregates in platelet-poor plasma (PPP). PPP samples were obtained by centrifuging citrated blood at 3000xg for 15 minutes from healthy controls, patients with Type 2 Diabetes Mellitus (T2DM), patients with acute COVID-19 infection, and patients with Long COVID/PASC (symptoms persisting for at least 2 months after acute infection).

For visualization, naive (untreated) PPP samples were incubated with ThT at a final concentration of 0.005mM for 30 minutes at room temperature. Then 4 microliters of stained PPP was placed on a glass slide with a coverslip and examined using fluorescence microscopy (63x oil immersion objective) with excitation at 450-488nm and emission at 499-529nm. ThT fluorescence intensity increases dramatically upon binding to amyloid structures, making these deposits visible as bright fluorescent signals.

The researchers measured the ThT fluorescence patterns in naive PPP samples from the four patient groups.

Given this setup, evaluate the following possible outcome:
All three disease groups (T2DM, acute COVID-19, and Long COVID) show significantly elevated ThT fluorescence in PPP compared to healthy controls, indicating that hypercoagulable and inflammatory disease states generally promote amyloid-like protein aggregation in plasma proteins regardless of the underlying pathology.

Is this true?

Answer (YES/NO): NO